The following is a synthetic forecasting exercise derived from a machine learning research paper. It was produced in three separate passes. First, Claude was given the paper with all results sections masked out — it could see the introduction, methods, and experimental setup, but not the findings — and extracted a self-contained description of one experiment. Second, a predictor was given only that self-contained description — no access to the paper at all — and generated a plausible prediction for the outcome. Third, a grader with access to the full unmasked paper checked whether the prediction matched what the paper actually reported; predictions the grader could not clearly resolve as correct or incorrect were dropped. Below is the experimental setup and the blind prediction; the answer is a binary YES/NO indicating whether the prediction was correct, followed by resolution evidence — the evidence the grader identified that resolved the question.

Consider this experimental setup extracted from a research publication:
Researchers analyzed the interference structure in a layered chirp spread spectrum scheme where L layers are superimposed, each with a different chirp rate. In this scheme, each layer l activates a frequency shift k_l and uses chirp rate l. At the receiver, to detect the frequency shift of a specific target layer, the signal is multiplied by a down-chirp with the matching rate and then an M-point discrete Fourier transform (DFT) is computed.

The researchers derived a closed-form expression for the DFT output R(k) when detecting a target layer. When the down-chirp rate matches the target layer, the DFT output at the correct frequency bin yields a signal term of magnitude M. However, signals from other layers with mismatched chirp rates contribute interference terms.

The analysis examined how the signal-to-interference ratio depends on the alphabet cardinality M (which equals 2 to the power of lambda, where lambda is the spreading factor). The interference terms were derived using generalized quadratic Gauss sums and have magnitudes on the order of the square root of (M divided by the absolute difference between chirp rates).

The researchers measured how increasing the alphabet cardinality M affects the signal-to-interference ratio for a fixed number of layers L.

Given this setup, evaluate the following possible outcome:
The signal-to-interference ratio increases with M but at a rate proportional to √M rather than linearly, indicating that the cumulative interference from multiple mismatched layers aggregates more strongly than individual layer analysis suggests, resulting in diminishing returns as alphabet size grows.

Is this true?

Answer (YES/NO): YES